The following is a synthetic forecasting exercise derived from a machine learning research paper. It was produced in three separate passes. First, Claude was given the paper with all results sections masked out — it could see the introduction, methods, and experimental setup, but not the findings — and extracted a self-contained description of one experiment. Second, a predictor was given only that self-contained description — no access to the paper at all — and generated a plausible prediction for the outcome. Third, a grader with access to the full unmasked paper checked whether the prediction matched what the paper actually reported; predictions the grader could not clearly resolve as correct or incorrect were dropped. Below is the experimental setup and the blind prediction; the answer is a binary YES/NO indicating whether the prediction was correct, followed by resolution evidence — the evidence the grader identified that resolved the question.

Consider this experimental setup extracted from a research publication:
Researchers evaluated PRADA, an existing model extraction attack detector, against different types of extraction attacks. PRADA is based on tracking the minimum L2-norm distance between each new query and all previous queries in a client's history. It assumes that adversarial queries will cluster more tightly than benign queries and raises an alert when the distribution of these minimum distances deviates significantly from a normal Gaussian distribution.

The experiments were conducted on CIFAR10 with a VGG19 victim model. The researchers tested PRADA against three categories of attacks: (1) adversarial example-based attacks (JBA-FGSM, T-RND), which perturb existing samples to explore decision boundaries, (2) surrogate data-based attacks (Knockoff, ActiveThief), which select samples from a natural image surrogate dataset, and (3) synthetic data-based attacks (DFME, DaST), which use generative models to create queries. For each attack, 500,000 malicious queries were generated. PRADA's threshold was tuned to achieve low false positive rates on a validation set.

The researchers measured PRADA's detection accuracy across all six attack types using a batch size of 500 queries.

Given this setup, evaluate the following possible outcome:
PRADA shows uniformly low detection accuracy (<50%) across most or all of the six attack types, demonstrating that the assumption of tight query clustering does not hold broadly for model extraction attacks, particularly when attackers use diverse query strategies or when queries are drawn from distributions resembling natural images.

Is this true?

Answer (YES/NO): NO